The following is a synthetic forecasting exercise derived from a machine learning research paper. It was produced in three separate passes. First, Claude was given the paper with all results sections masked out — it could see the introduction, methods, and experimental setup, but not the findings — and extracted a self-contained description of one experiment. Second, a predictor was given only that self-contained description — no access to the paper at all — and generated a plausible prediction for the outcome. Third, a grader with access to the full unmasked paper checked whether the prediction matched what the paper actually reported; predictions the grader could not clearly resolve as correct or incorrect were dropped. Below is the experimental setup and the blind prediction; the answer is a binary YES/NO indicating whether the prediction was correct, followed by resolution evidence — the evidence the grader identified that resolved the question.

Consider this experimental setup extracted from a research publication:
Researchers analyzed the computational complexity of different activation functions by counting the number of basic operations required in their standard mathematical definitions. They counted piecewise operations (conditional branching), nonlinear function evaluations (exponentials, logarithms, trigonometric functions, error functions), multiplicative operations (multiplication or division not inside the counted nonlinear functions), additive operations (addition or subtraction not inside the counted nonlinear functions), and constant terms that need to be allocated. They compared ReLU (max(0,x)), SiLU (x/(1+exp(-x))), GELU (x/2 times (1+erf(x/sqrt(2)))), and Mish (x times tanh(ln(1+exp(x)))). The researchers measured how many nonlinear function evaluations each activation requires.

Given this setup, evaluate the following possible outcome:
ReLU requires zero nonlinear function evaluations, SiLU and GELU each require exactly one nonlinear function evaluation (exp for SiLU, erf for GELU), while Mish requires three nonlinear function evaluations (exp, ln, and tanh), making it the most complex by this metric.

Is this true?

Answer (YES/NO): YES